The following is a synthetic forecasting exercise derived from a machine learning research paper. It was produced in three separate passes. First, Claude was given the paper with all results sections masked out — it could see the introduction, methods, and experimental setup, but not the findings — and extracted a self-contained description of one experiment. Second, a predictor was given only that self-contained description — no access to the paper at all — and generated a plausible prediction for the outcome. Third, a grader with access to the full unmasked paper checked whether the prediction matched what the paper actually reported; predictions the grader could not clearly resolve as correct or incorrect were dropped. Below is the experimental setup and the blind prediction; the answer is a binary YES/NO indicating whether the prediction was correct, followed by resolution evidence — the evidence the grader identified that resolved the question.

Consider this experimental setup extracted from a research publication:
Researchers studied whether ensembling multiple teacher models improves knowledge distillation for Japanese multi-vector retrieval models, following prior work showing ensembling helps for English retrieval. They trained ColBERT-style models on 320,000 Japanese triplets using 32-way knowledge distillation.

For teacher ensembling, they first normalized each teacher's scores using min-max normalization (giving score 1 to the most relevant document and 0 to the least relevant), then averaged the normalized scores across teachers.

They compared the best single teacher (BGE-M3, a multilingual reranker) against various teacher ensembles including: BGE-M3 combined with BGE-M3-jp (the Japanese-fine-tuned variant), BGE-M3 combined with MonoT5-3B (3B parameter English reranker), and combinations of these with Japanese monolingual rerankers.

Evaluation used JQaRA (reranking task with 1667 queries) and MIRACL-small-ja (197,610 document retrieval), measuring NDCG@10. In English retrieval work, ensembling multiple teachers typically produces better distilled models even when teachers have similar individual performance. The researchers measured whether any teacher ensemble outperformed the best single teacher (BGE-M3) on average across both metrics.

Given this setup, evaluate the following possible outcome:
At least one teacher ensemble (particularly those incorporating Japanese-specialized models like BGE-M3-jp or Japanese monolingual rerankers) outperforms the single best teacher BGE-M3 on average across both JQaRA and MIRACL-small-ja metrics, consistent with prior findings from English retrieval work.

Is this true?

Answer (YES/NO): NO